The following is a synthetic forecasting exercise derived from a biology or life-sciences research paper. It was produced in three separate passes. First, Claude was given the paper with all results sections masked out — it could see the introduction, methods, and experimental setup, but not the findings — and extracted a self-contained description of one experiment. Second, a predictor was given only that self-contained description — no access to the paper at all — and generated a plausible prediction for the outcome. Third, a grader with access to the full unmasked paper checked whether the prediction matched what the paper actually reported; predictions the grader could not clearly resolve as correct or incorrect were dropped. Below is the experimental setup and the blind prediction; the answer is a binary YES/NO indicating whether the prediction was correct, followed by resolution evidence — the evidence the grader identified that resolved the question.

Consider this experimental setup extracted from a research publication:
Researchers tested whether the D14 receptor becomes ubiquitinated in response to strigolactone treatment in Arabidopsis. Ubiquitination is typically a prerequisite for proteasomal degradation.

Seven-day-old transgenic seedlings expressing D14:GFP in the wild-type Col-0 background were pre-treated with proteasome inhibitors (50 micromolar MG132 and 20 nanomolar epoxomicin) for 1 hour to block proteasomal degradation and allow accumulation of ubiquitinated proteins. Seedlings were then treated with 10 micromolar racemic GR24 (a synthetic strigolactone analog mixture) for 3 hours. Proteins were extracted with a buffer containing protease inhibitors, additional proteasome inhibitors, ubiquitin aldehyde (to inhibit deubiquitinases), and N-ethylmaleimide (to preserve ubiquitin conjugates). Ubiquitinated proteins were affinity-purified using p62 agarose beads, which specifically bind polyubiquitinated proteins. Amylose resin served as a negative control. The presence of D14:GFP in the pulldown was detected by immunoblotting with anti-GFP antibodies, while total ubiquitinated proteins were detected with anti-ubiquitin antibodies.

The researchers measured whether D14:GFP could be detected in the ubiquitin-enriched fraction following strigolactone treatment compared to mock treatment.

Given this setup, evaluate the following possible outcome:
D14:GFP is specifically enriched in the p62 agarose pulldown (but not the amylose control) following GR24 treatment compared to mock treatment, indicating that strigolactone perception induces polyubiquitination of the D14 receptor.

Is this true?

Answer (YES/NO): YES